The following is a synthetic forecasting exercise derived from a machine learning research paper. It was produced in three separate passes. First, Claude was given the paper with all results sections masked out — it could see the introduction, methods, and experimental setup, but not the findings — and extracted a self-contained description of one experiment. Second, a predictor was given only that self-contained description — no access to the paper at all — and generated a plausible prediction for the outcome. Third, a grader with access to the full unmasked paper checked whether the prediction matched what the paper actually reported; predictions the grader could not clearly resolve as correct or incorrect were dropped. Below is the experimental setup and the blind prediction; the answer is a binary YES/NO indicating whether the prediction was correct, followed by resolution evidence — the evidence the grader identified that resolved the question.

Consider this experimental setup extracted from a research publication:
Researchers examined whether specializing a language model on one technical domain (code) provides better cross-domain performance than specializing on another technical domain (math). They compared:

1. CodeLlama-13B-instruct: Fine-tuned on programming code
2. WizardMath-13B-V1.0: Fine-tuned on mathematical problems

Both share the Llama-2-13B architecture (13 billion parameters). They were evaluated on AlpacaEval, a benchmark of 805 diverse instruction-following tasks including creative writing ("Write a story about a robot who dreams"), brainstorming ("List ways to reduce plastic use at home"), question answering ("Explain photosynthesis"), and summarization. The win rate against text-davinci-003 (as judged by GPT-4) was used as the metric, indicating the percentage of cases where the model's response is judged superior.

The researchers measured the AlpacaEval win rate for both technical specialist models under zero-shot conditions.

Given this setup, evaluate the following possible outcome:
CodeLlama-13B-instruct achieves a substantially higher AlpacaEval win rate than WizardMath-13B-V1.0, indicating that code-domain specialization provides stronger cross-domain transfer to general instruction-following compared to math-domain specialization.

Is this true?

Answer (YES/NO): YES